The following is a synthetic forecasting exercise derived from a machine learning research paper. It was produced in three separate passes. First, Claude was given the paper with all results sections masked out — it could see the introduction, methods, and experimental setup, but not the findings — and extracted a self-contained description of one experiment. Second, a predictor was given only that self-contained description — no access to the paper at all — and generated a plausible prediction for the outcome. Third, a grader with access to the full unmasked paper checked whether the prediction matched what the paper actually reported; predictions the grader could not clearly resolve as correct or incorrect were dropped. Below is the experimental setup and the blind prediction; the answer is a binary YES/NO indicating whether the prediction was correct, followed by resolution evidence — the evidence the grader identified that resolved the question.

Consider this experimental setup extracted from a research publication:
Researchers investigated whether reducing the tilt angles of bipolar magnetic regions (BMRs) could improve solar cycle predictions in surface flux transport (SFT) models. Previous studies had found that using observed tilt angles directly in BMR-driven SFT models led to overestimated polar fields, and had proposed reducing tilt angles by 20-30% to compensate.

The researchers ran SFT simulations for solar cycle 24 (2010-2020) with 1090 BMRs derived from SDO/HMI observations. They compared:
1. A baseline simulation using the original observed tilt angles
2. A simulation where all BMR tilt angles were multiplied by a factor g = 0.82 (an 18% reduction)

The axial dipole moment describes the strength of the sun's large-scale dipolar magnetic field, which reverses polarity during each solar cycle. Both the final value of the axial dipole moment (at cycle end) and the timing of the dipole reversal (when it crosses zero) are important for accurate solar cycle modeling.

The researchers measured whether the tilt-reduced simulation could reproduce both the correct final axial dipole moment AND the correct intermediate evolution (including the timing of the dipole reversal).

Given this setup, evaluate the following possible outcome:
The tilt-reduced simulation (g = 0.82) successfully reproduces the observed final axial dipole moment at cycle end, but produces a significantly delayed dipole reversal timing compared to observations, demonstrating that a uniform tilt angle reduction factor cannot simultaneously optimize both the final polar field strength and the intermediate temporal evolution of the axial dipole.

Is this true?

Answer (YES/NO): YES